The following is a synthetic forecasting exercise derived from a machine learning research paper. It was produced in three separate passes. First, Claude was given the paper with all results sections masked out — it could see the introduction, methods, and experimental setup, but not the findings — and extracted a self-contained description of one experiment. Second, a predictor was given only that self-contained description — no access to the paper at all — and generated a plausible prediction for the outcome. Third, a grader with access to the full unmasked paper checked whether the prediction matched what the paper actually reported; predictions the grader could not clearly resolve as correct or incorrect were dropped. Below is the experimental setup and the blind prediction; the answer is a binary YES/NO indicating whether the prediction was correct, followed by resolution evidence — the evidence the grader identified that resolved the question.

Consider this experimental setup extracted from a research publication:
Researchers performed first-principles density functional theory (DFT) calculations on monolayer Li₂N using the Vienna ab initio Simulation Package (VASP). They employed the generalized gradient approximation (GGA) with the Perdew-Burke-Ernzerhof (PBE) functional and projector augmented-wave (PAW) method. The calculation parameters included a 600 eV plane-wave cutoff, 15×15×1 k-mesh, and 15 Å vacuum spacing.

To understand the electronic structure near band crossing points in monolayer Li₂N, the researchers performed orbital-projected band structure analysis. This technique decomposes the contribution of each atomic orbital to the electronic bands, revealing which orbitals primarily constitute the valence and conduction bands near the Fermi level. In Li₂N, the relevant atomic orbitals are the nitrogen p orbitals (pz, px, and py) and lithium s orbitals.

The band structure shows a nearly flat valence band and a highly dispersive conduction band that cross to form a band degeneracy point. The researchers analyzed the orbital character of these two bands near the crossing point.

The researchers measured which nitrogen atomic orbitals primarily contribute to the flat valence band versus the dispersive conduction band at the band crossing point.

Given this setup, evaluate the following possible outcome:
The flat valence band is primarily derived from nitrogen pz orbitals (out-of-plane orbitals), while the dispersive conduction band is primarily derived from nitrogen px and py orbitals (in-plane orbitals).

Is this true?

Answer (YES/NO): YES